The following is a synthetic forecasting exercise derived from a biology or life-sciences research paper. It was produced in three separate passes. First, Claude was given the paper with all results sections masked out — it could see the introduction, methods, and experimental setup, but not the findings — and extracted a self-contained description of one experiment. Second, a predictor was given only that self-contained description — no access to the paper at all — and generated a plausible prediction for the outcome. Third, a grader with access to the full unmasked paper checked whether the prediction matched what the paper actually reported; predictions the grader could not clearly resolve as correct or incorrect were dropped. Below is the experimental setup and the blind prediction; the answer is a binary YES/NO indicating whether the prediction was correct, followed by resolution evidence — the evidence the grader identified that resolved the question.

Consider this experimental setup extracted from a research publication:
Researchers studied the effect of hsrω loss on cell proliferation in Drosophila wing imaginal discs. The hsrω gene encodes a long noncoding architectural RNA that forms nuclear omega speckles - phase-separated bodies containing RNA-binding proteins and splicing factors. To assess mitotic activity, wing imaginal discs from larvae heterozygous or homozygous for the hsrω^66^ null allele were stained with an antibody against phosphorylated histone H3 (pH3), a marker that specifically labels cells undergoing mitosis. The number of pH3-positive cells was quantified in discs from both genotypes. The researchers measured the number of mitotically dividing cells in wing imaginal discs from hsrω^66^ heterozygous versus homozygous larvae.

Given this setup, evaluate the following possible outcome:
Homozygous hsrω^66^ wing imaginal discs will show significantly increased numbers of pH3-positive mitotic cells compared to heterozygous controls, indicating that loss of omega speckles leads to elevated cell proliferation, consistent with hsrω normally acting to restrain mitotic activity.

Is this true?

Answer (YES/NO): NO